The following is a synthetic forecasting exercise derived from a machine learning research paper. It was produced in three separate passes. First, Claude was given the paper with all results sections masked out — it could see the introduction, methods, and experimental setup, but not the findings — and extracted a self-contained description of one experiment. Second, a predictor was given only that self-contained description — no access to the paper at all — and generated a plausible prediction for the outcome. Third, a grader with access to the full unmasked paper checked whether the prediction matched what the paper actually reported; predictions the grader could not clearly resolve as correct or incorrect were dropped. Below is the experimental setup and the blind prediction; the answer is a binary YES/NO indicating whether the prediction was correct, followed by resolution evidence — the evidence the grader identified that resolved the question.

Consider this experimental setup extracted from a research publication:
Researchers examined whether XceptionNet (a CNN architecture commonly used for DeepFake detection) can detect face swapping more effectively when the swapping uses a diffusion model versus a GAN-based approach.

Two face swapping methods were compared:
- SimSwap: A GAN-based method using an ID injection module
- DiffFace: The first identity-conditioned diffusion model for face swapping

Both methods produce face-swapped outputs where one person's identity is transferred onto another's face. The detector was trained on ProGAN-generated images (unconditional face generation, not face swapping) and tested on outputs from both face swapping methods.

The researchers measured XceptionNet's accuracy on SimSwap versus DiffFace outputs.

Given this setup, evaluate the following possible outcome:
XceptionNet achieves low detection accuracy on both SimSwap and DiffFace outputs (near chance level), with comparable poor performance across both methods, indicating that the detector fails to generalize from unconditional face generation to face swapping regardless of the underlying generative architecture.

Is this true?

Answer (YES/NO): NO